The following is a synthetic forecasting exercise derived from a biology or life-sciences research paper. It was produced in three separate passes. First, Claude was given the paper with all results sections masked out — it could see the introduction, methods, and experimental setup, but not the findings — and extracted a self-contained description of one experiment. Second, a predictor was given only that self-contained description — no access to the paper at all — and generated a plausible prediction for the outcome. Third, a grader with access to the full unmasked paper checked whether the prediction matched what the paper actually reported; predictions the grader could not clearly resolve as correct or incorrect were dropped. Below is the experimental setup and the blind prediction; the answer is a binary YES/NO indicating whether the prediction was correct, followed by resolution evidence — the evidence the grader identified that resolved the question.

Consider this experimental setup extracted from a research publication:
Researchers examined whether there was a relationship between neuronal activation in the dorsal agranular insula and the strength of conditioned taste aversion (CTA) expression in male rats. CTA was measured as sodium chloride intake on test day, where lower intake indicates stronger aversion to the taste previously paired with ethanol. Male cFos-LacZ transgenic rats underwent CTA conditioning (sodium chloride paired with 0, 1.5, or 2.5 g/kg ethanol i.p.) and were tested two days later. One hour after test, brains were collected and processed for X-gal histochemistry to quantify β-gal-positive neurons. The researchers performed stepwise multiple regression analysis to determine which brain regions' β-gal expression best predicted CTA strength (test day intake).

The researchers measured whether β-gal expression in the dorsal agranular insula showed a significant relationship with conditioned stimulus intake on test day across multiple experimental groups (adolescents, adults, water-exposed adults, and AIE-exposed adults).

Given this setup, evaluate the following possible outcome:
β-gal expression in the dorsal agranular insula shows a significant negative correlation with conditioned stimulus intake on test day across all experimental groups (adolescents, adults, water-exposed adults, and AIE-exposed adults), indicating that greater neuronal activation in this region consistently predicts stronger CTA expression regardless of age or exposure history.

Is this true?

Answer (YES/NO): NO